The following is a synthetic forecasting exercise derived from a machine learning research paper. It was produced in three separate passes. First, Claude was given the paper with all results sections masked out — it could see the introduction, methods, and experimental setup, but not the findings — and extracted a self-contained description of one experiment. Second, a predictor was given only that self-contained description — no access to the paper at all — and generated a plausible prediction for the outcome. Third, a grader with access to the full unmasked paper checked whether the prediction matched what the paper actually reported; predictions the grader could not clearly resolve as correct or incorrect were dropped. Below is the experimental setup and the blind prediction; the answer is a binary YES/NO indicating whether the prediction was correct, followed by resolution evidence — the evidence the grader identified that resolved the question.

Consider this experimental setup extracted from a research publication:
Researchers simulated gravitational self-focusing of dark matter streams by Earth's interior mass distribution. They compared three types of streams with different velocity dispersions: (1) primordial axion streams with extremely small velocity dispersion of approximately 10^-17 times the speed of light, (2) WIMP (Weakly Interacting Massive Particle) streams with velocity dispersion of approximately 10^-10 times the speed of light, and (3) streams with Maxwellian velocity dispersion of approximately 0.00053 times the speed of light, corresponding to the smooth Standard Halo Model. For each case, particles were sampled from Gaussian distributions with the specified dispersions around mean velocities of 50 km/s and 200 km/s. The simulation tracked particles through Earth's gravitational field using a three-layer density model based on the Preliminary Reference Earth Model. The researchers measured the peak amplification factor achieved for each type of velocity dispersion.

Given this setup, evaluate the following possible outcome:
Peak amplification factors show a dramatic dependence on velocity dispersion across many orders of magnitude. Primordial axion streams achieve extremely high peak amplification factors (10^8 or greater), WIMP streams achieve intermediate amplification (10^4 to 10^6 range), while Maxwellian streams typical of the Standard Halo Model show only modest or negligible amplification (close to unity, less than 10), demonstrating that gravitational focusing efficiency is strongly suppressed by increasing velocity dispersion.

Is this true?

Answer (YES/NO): NO